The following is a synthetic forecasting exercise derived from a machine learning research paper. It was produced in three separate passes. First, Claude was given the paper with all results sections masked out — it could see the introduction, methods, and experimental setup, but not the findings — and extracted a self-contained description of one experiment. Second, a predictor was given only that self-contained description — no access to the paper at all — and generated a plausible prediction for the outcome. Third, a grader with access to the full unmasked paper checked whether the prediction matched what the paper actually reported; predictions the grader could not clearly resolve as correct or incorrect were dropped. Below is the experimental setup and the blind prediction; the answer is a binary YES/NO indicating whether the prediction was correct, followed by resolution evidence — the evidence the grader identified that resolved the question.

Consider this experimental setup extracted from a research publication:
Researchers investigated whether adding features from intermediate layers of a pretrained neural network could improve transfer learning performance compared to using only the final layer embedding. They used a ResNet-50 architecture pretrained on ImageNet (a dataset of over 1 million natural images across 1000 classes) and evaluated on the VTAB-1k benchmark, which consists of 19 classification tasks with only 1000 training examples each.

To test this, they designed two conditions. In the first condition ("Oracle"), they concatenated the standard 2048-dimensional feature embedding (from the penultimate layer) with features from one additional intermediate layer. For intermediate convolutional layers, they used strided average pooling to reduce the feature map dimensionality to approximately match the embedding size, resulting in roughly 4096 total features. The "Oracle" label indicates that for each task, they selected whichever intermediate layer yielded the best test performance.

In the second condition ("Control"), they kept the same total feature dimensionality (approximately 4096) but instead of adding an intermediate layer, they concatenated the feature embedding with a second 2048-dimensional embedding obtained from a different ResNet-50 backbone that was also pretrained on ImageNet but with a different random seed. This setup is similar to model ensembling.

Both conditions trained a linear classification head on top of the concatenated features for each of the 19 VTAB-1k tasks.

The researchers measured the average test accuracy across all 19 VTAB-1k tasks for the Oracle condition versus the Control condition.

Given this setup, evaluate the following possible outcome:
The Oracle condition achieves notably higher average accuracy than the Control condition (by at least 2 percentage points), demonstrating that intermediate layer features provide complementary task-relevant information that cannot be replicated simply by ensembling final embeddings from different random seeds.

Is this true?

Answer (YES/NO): NO